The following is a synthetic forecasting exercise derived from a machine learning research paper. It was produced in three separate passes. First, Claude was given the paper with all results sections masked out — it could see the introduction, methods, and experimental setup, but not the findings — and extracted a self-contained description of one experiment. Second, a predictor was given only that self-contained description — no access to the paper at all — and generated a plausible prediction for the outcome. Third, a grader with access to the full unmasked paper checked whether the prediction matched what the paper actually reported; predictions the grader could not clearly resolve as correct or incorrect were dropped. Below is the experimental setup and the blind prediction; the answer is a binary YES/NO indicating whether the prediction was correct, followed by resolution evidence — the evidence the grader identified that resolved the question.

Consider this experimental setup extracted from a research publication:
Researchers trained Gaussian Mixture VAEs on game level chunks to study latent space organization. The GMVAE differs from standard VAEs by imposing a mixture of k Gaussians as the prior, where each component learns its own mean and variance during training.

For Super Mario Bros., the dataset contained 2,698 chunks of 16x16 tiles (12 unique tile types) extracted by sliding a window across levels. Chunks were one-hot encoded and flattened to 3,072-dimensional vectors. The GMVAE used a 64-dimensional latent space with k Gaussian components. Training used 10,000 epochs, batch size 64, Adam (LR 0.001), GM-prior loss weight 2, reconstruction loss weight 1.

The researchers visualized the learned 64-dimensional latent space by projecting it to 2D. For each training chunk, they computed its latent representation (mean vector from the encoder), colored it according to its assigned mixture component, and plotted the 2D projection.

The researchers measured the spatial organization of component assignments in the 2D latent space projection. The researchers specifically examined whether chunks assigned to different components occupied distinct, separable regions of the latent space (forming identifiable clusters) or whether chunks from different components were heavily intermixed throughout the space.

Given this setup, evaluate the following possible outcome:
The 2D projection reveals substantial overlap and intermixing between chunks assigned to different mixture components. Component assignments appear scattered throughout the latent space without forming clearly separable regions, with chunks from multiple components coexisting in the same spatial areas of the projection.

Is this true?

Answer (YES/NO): NO